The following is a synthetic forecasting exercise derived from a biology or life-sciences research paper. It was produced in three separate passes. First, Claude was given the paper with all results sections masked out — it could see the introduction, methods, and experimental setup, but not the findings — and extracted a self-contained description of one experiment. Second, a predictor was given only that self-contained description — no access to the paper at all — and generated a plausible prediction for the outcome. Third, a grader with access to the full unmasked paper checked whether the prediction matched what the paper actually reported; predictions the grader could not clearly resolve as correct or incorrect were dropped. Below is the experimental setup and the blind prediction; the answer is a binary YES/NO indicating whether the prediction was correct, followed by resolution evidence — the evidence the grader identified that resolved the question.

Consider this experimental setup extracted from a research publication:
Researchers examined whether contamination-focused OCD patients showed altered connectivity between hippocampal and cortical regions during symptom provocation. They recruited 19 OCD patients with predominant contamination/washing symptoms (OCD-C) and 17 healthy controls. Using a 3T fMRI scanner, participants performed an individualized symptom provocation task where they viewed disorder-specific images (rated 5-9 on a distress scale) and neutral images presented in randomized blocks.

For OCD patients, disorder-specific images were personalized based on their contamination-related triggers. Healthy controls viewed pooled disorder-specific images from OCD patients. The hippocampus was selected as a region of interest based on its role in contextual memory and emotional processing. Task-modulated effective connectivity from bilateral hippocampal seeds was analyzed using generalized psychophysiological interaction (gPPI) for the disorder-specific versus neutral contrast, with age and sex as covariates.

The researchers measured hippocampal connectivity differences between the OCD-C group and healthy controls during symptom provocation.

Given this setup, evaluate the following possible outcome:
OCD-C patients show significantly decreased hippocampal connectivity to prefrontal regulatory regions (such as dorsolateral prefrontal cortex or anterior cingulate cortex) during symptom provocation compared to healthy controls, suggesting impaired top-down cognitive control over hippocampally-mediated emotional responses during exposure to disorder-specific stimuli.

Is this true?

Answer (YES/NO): YES